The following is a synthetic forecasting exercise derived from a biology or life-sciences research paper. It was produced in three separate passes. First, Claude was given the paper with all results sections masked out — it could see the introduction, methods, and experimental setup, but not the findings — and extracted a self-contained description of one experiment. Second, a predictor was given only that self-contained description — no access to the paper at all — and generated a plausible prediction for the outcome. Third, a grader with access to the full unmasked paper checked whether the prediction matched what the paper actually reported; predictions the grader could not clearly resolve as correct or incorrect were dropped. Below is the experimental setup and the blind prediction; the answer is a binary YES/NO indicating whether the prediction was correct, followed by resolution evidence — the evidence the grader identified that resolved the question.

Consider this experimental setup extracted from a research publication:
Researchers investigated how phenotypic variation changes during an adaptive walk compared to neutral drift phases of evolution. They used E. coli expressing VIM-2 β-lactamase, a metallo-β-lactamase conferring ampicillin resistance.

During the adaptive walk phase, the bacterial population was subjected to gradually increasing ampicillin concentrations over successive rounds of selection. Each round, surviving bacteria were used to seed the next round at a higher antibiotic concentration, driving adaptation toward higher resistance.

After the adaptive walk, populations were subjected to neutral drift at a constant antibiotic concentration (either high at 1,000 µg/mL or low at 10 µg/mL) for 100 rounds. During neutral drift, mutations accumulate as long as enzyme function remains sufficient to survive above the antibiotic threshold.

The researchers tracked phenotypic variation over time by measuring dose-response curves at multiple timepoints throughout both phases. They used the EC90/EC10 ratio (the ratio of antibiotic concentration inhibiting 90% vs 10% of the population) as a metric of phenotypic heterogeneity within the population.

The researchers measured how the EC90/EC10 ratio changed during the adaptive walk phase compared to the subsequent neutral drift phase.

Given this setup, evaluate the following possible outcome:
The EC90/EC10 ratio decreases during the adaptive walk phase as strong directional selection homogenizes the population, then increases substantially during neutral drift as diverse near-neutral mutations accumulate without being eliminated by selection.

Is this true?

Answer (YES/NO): NO